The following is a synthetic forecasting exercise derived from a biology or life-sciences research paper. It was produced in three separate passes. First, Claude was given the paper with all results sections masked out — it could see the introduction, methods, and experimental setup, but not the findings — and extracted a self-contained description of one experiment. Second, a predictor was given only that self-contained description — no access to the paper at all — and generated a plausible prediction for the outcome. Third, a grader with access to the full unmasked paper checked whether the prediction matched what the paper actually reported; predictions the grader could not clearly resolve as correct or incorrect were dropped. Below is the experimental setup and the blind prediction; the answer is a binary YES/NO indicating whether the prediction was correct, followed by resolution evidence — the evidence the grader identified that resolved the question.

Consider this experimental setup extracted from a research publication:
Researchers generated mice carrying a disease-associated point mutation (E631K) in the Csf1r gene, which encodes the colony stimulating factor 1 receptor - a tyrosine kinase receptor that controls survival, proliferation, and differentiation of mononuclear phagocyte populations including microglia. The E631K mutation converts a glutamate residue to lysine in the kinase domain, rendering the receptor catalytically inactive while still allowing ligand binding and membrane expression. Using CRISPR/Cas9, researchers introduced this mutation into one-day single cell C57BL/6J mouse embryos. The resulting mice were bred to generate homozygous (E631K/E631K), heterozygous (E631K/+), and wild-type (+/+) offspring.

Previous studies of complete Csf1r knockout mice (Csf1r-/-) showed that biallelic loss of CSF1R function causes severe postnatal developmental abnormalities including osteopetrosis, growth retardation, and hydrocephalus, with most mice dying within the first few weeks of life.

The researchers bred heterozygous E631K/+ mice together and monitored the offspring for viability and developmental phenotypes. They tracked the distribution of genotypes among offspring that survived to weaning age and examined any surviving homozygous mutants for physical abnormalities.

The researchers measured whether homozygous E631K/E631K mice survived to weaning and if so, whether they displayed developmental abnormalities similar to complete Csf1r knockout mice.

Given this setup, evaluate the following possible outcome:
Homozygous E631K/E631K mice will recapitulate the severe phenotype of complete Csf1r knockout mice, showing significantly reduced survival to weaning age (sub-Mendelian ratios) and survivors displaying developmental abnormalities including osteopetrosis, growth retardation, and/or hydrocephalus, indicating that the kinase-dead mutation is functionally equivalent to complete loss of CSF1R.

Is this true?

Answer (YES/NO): YES